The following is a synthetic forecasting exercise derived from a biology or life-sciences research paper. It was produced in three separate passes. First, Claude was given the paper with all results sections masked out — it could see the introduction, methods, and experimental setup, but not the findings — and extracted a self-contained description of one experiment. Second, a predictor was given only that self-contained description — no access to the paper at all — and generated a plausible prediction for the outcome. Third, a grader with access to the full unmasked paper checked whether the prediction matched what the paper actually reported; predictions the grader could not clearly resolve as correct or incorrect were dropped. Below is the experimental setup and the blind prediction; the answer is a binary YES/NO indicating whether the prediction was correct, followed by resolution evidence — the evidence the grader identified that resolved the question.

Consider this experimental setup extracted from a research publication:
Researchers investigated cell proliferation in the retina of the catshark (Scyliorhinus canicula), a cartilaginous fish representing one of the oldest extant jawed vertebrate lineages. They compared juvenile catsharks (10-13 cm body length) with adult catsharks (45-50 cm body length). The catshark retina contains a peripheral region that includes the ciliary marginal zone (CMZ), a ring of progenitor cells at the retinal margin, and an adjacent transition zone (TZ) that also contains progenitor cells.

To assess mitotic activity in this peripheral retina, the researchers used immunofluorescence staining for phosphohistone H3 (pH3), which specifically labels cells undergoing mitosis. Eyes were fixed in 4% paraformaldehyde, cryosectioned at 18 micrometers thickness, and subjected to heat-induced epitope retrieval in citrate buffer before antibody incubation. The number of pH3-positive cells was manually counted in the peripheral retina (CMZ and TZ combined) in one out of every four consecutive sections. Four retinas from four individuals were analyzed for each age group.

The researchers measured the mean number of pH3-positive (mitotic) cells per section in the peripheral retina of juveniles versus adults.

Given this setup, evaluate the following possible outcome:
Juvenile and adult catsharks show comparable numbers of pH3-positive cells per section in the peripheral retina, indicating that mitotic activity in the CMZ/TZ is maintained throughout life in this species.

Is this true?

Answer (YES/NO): NO